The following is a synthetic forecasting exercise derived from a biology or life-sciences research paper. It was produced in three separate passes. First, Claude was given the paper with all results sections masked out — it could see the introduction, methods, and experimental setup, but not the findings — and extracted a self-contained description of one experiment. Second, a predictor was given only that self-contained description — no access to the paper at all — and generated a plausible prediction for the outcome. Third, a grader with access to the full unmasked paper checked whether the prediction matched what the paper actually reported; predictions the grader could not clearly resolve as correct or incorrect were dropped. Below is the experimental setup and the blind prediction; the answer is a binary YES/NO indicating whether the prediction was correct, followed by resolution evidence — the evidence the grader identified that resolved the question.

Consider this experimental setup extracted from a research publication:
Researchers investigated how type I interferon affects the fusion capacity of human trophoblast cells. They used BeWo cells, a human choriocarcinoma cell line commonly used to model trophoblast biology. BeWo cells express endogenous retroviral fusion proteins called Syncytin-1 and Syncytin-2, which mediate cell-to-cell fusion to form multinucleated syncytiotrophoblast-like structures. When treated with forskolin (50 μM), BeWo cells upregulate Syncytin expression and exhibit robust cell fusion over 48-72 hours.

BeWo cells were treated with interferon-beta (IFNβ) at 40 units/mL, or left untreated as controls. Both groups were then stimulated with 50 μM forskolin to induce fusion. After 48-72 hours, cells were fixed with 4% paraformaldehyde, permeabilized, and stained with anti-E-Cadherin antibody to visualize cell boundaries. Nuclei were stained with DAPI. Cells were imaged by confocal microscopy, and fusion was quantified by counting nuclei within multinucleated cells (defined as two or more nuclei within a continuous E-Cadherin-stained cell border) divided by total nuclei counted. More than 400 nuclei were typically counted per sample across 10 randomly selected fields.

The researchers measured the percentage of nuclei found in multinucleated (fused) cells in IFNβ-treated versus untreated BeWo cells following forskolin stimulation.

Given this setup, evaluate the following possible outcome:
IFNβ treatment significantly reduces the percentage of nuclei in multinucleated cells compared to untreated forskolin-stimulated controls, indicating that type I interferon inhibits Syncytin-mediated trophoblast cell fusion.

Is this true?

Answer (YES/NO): YES